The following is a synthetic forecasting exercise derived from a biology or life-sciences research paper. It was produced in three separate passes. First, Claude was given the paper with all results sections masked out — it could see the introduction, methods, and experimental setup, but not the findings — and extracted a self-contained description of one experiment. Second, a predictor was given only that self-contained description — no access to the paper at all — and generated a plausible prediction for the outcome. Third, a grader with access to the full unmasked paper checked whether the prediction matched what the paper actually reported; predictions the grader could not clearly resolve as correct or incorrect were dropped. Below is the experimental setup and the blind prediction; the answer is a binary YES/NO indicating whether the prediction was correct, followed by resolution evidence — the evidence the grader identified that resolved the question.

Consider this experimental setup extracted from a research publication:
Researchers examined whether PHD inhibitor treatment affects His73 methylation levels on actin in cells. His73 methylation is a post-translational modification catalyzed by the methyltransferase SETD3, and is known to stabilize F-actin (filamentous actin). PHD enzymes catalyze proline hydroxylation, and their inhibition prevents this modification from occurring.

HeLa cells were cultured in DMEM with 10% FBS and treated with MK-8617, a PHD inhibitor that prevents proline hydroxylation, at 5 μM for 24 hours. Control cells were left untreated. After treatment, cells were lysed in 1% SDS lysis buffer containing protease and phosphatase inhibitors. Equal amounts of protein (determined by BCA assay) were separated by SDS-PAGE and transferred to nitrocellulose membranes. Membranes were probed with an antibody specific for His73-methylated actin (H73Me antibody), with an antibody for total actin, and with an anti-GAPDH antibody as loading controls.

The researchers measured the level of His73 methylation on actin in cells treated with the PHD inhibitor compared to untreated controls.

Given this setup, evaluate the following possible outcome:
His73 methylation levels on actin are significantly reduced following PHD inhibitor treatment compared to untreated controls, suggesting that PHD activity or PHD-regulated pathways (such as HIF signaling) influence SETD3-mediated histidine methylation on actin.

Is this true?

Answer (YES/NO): NO